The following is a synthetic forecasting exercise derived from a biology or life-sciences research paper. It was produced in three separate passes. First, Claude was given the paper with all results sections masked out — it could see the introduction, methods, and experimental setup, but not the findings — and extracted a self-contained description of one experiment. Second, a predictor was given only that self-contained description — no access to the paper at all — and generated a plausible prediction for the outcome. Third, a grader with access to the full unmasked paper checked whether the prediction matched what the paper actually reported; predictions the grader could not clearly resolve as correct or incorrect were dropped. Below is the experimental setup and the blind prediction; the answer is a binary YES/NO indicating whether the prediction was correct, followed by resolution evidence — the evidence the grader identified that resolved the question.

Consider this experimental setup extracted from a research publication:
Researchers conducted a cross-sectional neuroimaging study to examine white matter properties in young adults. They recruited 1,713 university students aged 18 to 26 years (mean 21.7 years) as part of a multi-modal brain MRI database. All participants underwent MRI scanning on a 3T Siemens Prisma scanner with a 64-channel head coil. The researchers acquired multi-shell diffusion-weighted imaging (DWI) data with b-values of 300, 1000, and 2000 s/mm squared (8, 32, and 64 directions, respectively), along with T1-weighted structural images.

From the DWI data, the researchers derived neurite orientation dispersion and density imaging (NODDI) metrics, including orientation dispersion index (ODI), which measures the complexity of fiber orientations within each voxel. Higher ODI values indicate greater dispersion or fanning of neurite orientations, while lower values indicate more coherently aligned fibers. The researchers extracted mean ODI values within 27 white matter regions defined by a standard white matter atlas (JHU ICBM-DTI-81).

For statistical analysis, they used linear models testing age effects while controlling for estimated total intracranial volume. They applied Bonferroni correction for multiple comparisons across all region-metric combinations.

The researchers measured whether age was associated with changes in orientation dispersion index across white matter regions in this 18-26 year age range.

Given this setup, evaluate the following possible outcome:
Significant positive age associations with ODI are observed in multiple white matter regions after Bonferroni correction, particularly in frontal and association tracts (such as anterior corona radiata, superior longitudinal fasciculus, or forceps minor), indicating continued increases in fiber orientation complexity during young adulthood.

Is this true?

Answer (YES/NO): NO